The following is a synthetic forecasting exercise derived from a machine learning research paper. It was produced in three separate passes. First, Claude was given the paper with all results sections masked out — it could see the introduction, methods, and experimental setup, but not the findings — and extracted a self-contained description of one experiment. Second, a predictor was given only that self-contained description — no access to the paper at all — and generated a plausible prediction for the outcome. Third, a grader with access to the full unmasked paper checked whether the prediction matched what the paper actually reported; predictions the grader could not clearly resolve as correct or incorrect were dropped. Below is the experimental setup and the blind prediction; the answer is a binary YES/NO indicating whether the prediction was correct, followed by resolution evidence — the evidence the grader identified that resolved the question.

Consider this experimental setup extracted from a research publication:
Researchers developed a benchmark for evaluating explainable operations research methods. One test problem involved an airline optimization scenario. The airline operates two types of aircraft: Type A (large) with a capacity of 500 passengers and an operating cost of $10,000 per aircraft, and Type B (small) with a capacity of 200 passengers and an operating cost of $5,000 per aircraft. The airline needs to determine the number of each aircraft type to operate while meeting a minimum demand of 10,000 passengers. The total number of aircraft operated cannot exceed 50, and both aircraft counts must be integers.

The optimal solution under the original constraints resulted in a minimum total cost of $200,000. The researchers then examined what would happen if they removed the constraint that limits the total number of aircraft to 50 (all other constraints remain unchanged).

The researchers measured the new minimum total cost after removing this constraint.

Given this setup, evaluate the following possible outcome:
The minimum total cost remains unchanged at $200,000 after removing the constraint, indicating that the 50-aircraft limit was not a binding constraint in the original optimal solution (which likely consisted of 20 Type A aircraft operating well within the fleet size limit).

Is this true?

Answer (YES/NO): YES